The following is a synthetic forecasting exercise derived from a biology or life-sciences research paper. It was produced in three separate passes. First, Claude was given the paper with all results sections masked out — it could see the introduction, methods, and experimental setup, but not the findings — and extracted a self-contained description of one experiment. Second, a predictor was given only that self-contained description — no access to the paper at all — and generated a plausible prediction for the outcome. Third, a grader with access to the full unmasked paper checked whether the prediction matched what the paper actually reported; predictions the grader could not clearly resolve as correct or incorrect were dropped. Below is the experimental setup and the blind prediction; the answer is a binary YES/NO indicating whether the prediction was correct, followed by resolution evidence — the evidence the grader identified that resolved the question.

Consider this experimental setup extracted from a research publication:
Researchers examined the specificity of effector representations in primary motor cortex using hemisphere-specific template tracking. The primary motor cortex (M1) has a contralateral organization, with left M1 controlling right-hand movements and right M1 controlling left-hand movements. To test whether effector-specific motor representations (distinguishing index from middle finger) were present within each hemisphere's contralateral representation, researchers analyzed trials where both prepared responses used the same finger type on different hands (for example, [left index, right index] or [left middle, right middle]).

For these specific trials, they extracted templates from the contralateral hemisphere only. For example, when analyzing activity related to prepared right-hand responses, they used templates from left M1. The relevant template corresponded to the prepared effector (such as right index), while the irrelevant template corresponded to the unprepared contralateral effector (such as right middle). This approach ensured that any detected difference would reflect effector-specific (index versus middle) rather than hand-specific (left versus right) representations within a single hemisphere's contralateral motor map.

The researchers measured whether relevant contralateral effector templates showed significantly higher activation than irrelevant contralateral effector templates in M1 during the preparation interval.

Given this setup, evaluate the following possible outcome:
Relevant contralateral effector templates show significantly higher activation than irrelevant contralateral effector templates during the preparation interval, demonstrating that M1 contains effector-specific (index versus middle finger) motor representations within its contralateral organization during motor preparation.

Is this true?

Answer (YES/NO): NO